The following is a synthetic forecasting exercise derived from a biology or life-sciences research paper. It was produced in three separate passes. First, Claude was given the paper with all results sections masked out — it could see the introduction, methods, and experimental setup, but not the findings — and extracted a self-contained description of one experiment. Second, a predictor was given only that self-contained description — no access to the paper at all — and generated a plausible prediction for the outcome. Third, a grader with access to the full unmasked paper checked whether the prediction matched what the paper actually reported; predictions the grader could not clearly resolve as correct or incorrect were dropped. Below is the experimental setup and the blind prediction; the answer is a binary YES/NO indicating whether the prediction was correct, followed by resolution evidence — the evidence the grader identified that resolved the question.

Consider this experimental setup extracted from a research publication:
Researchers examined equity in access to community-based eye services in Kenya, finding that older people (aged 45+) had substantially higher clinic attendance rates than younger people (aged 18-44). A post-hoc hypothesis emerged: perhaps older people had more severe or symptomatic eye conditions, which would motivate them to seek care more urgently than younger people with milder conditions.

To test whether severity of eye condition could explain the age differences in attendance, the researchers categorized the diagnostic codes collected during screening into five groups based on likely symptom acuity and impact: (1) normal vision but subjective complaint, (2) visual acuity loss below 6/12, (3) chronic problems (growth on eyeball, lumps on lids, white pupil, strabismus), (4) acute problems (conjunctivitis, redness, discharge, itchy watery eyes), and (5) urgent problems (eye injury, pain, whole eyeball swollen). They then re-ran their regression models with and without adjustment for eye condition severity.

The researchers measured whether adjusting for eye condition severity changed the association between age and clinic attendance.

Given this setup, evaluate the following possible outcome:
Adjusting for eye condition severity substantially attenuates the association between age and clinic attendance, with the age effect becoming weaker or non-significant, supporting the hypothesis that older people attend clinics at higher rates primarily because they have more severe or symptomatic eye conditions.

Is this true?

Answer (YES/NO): NO